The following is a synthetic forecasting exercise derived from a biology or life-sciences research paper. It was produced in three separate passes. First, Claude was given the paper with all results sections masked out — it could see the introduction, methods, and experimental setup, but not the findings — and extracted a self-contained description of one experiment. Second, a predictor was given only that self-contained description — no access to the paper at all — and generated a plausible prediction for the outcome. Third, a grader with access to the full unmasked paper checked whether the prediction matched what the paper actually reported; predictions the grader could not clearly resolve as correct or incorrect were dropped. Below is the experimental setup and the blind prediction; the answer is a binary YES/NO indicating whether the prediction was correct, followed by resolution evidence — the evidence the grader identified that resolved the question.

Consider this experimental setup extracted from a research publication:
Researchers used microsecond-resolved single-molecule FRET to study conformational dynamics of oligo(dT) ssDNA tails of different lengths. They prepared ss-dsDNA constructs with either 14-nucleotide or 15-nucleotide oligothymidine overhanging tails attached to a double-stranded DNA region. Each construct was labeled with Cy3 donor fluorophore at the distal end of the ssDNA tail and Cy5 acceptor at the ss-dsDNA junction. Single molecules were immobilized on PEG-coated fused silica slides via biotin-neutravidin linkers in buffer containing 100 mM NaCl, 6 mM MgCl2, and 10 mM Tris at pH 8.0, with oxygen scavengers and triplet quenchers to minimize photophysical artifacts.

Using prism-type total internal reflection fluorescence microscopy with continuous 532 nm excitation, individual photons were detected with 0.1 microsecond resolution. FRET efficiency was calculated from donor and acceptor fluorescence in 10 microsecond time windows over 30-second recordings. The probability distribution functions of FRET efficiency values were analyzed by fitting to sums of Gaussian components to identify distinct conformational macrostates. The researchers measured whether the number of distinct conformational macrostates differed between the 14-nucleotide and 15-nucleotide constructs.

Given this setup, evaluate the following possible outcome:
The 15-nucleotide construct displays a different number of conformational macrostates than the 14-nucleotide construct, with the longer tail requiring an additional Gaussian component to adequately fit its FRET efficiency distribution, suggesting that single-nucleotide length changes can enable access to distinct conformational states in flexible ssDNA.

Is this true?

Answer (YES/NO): NO